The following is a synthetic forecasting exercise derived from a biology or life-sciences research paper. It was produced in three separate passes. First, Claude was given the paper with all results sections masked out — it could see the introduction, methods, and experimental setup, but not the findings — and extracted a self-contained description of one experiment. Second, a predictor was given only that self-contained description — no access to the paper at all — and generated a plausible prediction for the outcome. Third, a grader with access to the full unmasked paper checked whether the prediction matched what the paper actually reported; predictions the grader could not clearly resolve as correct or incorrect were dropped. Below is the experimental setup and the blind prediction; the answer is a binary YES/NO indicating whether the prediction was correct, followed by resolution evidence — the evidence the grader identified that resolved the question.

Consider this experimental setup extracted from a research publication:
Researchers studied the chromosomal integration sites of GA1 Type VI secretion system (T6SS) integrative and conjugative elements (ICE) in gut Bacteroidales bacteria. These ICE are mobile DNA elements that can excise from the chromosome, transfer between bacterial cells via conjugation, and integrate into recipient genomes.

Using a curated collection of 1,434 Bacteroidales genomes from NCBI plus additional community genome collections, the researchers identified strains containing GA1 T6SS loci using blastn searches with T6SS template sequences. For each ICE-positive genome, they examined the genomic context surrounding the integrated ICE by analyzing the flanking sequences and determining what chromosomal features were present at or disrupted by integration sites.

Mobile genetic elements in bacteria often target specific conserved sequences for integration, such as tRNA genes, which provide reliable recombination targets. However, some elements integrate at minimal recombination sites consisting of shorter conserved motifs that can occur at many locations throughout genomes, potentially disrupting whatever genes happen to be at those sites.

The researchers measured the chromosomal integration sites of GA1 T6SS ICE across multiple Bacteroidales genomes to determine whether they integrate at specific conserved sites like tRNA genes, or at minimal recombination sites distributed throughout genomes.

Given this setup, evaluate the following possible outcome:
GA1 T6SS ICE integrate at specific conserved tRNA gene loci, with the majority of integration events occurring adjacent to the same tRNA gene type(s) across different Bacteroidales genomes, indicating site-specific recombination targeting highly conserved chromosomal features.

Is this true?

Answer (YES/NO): NO